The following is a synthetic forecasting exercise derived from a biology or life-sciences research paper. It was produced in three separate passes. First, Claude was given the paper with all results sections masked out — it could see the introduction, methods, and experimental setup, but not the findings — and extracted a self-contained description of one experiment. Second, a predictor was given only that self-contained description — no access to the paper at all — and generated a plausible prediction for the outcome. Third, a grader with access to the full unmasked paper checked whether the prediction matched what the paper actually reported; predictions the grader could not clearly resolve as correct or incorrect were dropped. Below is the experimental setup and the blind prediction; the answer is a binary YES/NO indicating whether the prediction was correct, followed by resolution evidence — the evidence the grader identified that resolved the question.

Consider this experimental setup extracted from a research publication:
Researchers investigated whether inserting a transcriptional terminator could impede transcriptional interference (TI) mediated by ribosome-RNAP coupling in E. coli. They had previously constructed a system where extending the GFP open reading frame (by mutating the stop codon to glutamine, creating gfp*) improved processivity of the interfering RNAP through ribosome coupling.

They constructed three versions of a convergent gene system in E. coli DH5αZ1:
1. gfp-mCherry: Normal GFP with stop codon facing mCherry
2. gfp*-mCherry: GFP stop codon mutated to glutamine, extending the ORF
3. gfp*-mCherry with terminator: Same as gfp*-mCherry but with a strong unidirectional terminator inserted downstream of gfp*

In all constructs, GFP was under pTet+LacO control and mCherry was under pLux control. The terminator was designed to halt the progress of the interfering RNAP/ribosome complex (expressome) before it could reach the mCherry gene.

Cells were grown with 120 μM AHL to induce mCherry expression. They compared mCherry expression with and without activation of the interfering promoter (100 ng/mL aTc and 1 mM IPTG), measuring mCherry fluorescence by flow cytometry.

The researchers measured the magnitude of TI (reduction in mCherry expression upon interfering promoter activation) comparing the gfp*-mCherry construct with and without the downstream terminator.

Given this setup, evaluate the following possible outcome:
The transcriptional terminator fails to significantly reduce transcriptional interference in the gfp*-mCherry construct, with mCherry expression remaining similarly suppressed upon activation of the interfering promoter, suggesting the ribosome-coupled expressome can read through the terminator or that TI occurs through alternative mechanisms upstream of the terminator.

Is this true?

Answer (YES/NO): NO